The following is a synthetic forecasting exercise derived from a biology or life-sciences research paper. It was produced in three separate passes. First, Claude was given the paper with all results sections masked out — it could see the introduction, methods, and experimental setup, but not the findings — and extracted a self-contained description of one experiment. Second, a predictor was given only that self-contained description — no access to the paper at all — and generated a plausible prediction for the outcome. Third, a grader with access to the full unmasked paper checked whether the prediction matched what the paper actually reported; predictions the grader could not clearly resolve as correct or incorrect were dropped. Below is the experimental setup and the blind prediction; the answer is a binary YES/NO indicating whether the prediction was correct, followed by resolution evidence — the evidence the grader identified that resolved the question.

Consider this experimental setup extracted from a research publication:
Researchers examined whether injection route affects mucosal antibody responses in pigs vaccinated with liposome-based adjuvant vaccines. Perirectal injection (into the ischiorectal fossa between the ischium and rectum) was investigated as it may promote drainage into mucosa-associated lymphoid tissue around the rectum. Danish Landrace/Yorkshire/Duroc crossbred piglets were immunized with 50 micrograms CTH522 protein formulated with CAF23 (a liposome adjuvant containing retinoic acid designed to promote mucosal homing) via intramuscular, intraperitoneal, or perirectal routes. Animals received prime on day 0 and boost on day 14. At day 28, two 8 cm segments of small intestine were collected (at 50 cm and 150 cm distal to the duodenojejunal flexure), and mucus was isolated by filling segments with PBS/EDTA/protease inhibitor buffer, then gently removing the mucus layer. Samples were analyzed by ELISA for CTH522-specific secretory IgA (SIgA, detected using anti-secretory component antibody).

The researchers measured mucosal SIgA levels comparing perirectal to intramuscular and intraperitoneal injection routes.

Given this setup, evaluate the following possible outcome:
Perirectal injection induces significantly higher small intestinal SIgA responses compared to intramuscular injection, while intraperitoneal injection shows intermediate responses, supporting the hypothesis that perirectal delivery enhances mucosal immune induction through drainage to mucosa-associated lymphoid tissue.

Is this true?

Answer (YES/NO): NO